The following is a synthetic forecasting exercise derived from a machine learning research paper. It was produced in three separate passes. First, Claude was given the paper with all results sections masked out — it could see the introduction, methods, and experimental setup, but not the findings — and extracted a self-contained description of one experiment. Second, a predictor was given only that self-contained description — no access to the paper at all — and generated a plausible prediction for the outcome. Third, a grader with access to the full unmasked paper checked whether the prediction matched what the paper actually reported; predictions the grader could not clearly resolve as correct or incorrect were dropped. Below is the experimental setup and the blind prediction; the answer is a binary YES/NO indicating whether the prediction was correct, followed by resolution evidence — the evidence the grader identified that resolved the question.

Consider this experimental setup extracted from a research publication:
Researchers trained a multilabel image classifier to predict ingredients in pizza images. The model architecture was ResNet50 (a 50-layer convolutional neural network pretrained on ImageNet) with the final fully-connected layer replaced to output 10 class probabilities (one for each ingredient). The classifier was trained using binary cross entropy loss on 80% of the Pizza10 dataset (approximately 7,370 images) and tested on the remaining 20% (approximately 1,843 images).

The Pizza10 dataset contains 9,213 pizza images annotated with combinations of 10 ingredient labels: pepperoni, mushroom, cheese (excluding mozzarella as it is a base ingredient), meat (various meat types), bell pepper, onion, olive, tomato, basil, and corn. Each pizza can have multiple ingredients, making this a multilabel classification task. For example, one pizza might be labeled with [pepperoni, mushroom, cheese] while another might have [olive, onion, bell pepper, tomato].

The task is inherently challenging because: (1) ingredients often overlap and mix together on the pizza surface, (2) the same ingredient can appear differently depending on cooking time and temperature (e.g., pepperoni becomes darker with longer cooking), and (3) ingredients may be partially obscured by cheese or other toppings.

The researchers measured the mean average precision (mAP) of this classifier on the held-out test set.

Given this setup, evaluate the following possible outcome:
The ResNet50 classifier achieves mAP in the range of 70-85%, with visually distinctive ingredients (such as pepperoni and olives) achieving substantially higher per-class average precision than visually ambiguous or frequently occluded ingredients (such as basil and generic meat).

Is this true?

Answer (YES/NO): NO